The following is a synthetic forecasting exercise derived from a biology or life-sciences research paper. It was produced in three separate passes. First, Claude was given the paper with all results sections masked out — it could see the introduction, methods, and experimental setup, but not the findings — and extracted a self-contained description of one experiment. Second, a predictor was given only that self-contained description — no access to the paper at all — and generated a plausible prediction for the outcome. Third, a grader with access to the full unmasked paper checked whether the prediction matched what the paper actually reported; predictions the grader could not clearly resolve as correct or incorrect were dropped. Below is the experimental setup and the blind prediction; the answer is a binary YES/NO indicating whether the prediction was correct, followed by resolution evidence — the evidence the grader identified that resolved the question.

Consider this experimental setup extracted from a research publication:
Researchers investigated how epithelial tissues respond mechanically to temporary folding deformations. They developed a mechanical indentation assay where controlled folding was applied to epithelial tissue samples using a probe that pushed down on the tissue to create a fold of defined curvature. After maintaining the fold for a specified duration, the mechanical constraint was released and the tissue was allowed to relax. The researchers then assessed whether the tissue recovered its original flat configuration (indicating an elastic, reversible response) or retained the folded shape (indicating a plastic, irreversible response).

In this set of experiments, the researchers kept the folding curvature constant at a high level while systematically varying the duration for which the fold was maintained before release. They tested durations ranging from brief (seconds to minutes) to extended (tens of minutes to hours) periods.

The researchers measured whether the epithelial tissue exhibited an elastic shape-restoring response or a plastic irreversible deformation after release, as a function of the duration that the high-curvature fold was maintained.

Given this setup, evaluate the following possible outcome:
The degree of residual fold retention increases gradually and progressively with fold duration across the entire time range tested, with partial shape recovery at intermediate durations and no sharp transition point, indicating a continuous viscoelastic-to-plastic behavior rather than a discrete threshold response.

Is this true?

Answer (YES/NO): NO